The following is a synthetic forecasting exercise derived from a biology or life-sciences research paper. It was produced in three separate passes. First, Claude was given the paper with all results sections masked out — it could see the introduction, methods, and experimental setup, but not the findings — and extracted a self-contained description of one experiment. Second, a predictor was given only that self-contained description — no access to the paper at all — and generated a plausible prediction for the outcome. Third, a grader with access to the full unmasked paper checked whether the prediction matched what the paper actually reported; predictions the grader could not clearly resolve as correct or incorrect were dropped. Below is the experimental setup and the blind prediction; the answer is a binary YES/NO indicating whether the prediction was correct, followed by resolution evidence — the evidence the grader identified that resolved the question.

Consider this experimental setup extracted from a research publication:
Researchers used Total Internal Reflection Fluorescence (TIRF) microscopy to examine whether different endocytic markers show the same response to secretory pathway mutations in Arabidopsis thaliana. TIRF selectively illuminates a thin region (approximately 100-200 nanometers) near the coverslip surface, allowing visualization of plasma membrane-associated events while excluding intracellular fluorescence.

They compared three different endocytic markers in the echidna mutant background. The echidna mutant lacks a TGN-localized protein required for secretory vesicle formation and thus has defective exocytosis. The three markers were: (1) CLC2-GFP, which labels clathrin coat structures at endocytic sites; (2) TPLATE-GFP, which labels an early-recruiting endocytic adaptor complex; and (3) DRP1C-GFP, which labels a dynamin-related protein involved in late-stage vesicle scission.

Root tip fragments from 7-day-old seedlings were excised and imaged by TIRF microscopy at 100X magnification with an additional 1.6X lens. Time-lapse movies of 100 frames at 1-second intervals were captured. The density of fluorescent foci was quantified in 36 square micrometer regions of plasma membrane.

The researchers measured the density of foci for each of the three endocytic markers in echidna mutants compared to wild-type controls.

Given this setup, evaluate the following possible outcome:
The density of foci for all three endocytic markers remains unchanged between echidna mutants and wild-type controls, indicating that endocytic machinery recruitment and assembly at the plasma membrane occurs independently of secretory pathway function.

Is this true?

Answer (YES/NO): NO